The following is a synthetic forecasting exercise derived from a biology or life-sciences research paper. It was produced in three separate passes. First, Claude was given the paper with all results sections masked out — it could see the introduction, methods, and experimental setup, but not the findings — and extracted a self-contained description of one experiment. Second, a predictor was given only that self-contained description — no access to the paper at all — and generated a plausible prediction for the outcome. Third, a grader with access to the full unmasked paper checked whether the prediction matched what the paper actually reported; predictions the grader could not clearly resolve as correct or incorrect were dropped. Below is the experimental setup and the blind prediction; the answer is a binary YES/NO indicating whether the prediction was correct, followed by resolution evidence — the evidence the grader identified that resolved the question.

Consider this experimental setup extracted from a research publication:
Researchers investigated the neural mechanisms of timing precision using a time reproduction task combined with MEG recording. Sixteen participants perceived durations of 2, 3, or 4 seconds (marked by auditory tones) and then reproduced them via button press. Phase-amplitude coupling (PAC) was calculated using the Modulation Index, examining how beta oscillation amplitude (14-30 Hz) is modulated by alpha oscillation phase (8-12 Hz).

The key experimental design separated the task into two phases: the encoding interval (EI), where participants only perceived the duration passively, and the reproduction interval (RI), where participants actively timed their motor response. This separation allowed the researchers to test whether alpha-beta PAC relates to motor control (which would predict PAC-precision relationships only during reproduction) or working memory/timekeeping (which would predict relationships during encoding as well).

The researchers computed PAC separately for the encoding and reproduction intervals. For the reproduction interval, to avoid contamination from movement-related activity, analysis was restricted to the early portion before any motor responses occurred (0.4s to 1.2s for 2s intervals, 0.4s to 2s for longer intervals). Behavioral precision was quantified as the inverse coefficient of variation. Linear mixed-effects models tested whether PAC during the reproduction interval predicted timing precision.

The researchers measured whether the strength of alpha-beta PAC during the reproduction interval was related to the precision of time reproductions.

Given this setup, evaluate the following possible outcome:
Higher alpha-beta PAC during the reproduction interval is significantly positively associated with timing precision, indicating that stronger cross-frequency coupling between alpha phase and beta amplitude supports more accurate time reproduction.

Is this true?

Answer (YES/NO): NO